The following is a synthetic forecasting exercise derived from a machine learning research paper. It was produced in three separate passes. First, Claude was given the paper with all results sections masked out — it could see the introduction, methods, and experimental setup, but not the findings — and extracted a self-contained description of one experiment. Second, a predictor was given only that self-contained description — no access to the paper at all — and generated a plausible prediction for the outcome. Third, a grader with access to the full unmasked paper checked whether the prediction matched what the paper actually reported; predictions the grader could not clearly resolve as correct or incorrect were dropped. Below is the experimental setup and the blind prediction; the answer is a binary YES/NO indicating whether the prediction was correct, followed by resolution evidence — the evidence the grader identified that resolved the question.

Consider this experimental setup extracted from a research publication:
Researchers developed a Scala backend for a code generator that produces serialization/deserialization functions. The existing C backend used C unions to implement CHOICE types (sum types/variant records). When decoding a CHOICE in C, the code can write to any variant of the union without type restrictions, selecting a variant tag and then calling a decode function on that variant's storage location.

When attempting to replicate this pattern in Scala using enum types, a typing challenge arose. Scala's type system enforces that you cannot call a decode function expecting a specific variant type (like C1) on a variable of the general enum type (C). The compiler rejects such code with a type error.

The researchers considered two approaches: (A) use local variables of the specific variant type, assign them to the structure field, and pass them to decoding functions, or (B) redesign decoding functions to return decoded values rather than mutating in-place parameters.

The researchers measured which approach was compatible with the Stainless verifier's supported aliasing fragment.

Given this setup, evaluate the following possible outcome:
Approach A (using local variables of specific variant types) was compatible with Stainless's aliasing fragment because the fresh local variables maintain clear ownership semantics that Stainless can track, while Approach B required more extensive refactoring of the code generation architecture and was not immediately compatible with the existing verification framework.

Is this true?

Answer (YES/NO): NO